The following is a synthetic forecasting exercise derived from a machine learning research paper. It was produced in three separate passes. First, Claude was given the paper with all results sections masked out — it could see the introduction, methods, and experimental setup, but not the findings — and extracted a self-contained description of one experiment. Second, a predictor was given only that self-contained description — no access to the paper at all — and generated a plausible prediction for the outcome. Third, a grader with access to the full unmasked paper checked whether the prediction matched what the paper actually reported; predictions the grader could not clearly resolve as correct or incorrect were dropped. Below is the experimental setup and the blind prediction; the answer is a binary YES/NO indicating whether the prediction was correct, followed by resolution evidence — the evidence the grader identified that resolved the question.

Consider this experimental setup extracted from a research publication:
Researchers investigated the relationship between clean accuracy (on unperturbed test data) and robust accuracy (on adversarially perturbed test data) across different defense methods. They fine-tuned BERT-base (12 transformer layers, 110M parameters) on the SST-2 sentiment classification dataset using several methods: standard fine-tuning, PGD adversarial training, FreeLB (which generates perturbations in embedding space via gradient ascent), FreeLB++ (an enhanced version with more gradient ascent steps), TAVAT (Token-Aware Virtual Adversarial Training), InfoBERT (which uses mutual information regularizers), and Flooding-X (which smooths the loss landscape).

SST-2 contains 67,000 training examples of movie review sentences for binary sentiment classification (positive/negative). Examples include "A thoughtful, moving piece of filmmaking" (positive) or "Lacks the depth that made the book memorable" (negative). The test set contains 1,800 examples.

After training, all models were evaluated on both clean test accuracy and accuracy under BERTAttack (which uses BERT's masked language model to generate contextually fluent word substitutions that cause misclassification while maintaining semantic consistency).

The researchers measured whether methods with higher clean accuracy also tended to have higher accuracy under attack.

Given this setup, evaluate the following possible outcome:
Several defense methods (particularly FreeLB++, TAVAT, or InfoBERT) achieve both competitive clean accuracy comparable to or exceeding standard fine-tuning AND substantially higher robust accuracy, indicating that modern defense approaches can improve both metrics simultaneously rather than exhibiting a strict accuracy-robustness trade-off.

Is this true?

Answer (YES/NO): YES